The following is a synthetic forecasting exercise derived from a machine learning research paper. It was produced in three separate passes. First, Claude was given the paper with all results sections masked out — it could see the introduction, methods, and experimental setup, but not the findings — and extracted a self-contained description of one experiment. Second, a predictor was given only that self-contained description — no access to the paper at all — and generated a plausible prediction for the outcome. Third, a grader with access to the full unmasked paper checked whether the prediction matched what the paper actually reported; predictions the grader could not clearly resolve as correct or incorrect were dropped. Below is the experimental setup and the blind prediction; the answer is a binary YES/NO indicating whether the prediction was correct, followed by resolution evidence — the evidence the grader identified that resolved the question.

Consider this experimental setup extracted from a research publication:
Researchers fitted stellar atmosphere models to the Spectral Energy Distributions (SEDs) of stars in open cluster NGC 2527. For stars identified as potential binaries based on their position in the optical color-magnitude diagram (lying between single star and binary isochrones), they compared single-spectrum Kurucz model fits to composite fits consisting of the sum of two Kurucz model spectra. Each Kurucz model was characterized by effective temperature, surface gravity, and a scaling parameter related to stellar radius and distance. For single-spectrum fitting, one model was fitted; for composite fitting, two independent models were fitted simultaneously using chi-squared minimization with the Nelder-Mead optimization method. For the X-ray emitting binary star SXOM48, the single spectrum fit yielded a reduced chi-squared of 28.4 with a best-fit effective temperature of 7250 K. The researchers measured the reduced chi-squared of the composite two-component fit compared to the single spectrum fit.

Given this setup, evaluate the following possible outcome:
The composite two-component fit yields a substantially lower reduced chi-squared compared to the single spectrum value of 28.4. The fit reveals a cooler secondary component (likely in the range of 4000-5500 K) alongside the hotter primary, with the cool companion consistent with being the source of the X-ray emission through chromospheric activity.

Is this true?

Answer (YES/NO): NO